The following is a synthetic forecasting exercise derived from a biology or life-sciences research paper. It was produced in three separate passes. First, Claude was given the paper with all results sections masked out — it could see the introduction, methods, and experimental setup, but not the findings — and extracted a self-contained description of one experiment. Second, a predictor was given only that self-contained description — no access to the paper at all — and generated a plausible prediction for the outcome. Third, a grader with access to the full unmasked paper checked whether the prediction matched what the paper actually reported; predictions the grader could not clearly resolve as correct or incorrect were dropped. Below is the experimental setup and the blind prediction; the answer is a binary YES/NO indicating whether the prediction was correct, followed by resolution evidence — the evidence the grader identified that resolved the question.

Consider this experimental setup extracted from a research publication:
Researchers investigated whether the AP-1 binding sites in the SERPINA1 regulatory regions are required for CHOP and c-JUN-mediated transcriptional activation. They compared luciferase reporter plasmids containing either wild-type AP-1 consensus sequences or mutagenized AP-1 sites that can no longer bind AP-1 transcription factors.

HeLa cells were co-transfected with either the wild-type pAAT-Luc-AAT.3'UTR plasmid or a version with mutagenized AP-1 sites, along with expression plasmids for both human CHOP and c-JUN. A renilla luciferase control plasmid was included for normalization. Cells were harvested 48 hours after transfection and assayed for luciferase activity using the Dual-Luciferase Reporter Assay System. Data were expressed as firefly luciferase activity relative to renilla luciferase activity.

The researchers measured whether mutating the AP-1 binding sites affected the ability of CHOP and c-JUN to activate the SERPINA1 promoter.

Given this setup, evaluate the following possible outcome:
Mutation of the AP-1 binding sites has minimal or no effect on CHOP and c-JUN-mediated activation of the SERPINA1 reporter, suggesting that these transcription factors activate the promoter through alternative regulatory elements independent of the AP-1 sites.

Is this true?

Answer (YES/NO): NO